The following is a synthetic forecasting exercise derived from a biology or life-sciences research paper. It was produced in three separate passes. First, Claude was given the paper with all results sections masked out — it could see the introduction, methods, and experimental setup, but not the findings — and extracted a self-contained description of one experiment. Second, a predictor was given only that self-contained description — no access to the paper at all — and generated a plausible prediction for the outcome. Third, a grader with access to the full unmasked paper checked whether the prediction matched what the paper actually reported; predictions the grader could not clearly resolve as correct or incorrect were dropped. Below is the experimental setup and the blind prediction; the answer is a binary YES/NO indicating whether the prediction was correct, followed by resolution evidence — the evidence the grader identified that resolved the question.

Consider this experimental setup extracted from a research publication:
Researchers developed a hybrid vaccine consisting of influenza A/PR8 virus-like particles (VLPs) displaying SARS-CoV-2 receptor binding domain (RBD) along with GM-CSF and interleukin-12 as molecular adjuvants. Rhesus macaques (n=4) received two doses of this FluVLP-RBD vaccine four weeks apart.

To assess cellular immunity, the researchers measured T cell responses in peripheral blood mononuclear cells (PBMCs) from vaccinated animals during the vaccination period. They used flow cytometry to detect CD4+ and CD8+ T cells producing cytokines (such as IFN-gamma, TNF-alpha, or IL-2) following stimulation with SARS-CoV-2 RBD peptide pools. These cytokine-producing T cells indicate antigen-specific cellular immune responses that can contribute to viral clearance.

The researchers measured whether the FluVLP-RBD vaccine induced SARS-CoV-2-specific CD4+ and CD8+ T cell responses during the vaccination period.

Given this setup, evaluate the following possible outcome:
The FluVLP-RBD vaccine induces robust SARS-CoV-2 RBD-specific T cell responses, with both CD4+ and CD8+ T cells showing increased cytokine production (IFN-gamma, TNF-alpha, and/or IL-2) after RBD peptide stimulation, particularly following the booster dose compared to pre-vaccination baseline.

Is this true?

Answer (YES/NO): NO